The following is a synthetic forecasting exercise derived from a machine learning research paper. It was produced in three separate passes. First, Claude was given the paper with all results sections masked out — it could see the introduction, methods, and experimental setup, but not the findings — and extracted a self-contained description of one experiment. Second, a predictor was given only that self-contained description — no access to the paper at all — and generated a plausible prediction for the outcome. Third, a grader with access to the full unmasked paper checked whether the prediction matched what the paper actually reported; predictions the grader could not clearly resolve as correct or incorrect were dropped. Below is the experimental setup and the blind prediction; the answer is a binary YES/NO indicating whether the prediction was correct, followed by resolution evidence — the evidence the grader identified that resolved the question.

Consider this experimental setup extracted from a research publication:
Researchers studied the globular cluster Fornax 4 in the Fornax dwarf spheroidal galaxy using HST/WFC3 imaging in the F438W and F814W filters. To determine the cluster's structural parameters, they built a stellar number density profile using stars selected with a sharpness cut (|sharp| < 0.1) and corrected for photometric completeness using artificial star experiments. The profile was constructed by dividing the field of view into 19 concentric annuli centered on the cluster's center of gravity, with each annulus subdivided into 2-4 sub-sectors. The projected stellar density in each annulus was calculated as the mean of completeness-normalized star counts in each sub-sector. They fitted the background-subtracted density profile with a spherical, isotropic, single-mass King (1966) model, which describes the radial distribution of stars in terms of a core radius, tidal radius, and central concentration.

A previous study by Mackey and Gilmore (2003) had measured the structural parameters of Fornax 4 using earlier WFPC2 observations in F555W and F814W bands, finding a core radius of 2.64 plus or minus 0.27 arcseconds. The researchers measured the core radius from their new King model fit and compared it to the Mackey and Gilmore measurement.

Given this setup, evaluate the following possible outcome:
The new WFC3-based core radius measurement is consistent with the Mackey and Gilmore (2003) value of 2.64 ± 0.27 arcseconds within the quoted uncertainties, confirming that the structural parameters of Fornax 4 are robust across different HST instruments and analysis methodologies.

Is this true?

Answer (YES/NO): YES